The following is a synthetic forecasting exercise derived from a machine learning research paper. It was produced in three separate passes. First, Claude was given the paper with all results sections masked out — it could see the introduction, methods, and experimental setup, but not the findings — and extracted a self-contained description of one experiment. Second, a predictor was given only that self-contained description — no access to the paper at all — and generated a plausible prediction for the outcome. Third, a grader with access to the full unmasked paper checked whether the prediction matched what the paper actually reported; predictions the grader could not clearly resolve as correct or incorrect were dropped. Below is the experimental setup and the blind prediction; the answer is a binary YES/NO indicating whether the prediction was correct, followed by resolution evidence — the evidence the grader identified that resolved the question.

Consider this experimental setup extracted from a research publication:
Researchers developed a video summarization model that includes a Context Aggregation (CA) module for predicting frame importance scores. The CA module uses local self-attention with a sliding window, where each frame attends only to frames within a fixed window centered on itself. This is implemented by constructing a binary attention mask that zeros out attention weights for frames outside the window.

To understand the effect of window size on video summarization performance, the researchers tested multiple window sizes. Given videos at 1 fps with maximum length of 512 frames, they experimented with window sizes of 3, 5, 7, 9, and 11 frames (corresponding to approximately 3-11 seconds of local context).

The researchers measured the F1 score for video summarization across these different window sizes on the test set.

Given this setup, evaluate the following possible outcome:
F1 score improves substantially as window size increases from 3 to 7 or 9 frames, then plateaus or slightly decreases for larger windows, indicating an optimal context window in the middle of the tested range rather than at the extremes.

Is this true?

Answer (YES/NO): NO